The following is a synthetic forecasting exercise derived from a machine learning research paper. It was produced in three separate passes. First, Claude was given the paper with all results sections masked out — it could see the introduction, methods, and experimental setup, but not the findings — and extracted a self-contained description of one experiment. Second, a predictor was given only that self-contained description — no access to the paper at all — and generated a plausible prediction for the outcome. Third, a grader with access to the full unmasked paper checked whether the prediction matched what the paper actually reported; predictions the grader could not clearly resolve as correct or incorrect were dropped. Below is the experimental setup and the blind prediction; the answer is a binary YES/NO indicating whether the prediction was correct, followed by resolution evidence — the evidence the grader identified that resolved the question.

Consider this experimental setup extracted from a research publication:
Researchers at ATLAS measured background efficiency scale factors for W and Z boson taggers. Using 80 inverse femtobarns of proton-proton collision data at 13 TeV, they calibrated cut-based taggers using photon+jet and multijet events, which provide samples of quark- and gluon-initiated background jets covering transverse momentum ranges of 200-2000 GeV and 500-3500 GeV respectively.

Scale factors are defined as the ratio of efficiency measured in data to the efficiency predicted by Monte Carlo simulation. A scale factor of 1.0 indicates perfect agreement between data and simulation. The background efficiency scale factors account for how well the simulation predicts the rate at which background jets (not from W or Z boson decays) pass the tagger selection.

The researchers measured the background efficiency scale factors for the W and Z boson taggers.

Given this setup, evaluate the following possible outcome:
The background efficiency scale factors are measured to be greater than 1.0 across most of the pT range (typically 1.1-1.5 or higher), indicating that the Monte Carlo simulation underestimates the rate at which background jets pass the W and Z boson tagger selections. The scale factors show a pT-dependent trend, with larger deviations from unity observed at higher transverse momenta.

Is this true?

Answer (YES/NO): NO